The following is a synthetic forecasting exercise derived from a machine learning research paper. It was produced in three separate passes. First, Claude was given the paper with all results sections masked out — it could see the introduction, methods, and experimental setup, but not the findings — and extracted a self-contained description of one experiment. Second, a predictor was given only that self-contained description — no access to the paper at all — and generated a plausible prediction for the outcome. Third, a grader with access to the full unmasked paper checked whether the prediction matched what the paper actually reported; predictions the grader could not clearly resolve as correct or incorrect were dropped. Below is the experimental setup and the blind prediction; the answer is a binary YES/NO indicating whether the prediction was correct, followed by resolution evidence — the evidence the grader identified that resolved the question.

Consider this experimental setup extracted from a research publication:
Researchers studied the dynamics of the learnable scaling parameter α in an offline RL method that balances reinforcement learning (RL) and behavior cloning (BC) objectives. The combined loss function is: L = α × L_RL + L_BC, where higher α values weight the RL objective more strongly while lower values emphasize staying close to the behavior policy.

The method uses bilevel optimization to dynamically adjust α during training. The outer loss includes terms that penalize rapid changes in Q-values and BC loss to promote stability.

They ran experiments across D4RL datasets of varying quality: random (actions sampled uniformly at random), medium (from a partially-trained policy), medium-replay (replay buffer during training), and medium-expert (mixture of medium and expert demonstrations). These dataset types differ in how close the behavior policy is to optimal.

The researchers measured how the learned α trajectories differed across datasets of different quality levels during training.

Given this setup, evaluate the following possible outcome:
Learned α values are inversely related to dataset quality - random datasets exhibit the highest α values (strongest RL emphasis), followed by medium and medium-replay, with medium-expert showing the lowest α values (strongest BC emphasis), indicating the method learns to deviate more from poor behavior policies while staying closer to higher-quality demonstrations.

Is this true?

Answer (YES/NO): YES